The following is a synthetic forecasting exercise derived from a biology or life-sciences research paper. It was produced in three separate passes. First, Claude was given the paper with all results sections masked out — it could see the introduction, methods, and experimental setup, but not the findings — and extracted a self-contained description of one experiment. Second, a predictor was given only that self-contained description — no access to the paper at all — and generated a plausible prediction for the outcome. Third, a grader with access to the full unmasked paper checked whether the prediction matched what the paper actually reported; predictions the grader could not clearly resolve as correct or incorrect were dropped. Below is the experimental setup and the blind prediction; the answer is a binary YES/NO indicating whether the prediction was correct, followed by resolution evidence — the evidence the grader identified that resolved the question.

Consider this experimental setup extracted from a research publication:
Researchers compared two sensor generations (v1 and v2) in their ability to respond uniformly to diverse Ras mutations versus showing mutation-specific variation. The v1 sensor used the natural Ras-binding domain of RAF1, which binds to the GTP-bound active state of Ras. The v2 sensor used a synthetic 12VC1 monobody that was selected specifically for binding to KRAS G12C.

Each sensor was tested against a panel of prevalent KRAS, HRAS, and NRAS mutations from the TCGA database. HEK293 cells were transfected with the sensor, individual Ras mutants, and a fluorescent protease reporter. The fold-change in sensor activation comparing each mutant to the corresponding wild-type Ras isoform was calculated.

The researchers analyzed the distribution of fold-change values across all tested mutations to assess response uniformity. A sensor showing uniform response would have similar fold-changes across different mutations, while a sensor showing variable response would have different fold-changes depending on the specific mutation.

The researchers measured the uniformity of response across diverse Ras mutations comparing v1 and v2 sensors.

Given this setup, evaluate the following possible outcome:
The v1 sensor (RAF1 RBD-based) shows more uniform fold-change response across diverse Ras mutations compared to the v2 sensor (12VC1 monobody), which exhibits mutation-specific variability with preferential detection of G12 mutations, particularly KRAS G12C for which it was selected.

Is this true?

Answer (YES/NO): YES